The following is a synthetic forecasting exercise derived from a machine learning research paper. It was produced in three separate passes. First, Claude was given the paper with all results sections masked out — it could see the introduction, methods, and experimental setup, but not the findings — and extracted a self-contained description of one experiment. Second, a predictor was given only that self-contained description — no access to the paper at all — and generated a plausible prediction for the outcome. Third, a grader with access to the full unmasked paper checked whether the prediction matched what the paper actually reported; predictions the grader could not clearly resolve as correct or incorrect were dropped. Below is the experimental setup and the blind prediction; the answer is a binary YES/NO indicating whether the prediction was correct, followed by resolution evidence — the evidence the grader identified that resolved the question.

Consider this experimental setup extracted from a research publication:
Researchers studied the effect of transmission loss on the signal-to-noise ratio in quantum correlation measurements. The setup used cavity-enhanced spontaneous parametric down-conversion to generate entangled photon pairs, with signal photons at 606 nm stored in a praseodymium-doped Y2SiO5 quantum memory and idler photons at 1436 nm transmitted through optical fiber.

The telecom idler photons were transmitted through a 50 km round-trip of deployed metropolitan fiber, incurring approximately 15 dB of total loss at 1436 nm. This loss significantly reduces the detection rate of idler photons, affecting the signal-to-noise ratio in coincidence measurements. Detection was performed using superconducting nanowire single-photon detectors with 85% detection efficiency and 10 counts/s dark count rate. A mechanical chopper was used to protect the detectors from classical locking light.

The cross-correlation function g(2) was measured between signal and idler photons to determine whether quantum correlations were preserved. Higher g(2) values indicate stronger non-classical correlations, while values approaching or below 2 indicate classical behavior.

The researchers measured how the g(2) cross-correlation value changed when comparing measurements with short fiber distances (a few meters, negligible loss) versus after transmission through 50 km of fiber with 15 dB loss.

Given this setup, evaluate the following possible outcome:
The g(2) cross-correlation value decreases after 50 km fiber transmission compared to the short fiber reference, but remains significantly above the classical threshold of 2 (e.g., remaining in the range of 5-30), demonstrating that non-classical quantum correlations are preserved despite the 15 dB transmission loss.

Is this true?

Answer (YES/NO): YES